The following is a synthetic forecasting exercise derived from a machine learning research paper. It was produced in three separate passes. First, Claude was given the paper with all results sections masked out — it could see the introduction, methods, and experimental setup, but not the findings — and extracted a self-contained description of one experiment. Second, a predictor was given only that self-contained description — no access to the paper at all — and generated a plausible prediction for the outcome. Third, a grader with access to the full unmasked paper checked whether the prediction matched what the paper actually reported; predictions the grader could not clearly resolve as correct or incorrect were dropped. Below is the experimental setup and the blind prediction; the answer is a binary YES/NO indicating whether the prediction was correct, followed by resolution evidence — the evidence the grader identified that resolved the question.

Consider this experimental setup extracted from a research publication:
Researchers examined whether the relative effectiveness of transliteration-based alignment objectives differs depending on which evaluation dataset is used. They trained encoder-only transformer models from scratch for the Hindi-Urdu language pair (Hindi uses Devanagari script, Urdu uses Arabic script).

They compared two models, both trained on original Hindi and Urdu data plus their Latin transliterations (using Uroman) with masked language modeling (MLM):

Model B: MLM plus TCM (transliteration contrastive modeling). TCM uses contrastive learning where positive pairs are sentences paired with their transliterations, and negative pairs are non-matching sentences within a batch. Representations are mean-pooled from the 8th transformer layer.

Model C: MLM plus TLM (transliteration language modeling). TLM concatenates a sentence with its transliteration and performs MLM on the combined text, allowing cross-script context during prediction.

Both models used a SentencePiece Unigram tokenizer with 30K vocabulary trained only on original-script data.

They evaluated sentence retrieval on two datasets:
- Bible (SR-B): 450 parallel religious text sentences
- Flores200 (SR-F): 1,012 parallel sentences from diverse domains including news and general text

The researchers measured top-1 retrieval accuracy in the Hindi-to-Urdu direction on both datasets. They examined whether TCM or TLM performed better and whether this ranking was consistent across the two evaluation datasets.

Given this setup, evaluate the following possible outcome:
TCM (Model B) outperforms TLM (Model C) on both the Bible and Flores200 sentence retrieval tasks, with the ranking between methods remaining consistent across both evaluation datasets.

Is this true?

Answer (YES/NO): NO